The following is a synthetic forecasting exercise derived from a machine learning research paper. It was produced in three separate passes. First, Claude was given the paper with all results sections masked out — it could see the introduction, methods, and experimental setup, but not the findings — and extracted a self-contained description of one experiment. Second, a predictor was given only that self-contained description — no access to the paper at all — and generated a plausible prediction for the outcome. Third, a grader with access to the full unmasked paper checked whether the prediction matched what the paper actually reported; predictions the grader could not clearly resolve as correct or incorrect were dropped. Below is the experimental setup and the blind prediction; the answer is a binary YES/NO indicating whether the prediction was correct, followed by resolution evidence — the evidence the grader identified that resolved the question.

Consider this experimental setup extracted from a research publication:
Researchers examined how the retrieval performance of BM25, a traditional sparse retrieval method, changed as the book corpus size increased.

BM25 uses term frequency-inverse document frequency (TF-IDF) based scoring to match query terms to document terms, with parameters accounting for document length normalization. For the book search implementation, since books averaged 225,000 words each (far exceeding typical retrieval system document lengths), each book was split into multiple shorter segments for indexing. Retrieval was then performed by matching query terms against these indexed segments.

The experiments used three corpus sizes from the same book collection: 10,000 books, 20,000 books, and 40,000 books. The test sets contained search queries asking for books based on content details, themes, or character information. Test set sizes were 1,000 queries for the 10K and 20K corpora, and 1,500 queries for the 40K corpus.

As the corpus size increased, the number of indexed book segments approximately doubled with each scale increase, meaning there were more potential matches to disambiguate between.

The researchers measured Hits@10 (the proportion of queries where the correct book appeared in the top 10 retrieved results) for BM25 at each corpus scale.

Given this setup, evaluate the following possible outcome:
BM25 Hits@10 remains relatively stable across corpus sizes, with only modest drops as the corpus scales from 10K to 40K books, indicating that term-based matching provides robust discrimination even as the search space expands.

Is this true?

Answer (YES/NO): YES